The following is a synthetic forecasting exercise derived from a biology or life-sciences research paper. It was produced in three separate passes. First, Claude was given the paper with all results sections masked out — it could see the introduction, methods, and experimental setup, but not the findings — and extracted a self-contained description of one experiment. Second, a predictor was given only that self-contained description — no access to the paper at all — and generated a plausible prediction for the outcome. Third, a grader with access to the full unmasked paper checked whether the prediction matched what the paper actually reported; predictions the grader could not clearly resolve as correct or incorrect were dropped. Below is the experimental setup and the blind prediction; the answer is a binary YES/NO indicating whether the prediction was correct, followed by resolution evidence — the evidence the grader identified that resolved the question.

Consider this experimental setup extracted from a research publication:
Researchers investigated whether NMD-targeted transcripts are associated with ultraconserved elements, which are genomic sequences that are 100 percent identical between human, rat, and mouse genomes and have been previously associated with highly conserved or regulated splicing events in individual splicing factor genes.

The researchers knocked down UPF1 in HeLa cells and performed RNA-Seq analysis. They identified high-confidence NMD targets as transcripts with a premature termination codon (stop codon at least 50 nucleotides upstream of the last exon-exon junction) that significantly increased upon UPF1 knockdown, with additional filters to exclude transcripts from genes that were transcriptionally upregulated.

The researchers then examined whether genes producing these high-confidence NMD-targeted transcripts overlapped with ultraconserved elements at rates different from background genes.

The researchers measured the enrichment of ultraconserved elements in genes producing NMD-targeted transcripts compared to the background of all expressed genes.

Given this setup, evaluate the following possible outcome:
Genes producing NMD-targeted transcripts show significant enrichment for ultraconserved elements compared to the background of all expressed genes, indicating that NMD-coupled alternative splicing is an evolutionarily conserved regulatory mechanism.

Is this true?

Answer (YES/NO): YES